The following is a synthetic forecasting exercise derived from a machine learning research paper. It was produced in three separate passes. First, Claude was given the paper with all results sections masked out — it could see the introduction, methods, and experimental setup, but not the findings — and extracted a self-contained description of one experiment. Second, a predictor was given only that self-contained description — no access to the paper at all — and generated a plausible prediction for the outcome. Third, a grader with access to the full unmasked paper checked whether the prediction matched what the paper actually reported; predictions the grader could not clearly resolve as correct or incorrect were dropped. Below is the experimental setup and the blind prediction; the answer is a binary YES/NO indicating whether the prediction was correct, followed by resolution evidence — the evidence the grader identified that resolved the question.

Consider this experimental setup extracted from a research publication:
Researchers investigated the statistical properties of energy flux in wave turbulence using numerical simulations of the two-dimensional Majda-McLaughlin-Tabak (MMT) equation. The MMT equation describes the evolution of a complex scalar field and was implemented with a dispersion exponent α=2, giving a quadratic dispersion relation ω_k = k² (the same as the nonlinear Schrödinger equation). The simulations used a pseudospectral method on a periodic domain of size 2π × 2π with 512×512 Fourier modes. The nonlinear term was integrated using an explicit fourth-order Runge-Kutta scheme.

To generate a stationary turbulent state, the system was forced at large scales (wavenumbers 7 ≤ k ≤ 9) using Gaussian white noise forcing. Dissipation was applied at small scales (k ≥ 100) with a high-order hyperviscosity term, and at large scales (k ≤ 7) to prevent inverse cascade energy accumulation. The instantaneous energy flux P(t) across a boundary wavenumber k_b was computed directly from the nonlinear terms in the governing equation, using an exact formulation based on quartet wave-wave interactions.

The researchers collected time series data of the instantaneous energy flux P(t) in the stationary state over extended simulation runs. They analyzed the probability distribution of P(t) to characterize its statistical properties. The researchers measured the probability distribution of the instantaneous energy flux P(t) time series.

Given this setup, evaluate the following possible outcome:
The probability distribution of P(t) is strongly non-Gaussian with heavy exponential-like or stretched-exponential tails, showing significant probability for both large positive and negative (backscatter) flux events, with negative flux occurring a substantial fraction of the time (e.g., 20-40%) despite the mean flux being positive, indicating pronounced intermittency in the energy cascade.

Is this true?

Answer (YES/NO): NO